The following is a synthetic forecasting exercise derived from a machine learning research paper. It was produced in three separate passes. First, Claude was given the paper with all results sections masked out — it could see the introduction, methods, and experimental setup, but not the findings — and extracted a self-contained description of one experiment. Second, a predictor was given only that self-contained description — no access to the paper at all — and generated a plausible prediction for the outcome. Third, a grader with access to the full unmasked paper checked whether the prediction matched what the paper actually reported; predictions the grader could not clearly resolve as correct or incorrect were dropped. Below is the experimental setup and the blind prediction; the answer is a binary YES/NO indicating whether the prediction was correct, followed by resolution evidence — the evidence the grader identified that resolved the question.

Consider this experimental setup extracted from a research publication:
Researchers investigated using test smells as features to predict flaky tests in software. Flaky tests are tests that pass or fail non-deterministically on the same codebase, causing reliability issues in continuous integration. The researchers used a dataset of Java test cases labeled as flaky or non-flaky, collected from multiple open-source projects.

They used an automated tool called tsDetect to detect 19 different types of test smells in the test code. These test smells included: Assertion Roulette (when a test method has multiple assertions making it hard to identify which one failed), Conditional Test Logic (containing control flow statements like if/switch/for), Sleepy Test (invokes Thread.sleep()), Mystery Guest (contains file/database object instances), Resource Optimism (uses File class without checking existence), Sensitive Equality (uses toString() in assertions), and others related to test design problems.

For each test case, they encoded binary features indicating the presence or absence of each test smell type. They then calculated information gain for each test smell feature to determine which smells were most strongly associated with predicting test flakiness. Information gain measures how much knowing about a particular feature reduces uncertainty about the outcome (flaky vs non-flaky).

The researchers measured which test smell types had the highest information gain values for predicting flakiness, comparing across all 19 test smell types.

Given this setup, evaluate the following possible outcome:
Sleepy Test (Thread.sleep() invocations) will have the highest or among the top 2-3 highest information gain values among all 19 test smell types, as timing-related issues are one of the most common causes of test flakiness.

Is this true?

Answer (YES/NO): YES